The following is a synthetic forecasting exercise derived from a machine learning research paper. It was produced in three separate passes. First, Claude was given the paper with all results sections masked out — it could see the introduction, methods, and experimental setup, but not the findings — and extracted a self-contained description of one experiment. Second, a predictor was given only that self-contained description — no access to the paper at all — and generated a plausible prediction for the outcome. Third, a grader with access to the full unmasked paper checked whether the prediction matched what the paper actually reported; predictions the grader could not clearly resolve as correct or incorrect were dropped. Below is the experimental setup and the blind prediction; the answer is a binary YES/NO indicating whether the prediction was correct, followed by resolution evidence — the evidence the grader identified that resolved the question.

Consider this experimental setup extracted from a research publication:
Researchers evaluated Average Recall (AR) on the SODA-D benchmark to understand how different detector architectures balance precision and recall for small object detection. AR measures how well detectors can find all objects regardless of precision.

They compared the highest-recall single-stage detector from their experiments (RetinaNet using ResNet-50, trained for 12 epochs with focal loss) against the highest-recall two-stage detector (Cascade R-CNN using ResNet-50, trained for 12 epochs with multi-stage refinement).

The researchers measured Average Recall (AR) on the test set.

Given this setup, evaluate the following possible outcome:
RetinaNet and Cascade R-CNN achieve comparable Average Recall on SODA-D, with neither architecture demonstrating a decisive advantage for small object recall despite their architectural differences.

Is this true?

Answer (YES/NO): NO